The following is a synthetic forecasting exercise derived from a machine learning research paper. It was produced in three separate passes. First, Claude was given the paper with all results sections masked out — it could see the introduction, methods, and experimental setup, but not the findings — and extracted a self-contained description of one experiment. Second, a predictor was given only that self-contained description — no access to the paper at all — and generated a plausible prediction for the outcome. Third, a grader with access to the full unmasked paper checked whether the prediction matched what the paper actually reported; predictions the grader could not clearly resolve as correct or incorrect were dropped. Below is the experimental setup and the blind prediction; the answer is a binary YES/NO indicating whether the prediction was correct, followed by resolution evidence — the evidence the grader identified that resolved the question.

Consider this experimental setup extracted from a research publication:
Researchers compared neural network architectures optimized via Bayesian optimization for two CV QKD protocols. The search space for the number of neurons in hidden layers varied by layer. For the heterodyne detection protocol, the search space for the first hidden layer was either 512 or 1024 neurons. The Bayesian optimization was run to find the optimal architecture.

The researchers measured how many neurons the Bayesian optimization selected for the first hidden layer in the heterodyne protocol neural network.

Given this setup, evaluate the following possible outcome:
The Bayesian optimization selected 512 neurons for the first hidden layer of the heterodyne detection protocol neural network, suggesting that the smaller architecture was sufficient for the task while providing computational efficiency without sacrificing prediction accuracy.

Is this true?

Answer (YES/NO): NO